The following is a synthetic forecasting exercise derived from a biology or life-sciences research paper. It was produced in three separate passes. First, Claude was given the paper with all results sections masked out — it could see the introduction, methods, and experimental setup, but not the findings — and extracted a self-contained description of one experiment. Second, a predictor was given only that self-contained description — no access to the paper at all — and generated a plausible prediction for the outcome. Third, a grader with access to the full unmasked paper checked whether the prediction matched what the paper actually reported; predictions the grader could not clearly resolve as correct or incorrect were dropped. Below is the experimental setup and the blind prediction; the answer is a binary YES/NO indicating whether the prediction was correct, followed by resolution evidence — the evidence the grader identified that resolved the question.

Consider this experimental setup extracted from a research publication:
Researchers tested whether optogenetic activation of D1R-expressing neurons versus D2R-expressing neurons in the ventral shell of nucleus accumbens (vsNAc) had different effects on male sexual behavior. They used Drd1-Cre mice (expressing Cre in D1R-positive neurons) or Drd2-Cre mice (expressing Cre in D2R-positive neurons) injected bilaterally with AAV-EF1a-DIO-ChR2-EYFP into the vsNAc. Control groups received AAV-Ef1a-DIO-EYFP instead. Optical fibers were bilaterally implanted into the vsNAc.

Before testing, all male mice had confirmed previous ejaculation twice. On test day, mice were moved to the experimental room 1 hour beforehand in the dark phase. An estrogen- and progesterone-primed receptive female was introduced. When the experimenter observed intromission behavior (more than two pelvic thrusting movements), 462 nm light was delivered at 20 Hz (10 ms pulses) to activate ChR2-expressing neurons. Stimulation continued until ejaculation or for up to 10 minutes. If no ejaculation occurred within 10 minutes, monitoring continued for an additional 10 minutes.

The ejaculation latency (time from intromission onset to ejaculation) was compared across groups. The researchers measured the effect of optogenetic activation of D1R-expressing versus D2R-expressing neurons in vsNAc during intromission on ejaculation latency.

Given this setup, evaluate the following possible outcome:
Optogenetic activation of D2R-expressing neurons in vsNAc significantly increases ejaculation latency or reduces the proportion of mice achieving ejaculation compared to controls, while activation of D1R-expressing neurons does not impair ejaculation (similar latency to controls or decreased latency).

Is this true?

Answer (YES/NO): NO